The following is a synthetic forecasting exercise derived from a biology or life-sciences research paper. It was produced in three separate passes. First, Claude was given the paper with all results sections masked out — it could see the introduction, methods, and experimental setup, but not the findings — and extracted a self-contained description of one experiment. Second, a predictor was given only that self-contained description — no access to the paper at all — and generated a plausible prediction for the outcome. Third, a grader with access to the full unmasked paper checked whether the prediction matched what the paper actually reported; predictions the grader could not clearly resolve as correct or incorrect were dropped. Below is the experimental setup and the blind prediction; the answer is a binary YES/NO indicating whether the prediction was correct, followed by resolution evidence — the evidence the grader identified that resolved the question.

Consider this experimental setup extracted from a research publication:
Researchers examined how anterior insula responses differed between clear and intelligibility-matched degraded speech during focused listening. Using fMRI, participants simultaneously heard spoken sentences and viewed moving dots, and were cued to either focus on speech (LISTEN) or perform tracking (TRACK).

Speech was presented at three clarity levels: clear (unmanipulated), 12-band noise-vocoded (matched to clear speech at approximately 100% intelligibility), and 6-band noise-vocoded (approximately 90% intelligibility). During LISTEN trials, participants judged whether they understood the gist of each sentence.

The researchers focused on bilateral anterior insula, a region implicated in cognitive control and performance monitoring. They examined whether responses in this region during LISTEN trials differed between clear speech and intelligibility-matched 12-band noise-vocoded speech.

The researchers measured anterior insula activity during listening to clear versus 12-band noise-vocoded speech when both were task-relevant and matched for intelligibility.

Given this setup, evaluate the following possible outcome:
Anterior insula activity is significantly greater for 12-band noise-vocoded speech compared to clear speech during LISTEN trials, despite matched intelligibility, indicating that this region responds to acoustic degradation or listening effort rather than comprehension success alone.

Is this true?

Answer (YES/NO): NO